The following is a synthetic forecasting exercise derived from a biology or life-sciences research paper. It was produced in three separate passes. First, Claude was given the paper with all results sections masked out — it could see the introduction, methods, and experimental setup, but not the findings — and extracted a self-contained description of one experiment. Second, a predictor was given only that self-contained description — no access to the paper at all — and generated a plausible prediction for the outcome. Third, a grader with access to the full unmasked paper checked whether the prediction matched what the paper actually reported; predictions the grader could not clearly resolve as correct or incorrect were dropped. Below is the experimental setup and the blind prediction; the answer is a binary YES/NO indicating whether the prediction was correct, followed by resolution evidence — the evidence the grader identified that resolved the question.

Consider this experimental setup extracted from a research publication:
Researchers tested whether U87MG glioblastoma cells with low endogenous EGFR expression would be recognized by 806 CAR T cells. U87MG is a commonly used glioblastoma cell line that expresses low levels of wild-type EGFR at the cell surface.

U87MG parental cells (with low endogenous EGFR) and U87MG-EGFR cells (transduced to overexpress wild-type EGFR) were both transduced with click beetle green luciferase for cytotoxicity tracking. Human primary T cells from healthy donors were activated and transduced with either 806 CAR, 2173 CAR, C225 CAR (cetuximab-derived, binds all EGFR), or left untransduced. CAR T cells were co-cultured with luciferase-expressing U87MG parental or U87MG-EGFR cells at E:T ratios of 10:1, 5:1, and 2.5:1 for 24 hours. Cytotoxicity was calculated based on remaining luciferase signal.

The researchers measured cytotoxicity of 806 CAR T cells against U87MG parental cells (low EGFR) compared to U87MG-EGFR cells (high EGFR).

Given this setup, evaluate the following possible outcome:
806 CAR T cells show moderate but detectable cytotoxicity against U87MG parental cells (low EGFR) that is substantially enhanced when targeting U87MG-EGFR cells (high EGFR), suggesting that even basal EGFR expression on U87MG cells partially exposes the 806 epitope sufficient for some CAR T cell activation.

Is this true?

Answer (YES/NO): NO